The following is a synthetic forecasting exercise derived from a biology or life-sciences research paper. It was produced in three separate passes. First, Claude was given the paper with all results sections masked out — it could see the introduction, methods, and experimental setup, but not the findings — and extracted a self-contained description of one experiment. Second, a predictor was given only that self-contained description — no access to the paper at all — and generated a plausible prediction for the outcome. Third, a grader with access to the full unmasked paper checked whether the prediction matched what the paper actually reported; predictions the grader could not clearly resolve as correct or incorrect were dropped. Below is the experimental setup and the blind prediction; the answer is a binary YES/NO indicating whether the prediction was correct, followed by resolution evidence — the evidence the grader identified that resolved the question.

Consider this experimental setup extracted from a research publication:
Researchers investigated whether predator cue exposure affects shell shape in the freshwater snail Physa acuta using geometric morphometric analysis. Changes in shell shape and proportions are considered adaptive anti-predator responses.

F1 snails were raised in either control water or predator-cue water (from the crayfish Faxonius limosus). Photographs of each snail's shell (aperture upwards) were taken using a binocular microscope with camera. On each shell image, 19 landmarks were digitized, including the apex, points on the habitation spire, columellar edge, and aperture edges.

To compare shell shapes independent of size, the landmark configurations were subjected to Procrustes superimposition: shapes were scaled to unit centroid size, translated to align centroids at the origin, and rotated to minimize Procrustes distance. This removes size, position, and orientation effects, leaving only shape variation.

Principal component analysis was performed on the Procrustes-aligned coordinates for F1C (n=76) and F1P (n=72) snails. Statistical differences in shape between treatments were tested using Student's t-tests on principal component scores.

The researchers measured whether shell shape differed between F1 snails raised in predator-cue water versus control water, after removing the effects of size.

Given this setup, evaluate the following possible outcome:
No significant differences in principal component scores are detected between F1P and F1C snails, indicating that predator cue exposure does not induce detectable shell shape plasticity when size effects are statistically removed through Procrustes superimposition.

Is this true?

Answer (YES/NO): NO